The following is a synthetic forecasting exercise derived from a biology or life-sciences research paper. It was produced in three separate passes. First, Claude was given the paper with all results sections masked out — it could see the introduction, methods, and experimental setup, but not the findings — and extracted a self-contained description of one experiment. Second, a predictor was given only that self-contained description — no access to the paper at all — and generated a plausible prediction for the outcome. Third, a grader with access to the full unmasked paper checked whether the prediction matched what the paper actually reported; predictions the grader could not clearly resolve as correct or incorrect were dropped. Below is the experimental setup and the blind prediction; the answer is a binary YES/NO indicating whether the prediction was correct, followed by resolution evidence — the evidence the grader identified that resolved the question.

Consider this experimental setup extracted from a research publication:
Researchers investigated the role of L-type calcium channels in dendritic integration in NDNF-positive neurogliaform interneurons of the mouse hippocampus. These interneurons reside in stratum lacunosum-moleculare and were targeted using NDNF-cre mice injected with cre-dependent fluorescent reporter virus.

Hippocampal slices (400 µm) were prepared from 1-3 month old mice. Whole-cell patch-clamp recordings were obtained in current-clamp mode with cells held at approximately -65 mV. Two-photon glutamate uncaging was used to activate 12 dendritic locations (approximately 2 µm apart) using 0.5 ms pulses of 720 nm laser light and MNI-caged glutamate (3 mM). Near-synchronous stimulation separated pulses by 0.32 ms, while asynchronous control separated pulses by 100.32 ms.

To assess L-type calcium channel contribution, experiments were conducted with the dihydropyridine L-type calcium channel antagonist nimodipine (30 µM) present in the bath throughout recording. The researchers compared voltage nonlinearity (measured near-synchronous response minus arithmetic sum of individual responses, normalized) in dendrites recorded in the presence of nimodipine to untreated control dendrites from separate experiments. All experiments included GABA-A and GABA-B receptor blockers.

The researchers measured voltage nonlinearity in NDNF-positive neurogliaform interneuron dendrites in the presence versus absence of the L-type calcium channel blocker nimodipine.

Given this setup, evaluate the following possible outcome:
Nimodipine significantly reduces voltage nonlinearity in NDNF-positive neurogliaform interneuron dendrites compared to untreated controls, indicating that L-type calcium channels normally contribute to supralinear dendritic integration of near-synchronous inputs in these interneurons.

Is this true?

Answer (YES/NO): NO